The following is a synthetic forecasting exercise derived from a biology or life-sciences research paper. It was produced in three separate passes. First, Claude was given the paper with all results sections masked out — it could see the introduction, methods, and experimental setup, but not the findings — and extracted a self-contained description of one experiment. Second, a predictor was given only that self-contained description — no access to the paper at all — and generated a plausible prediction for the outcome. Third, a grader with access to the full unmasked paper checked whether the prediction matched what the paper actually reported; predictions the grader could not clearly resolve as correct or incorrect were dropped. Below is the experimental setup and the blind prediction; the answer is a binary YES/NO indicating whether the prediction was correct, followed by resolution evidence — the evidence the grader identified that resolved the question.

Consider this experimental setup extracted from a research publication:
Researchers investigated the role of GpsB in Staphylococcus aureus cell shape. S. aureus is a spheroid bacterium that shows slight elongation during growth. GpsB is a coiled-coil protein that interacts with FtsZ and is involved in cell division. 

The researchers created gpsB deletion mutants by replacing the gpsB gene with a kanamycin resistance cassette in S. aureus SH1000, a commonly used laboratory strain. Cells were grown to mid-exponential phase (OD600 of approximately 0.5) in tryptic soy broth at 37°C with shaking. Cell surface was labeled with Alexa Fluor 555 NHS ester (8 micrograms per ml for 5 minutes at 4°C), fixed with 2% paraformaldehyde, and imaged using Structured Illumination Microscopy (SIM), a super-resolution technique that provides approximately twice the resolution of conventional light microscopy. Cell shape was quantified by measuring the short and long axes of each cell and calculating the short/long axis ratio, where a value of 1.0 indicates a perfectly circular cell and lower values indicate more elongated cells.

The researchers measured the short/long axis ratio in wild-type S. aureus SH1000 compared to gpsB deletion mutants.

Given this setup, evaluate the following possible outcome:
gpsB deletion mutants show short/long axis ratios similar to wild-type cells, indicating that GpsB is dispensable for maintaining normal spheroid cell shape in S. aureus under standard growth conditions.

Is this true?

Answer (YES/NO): NO